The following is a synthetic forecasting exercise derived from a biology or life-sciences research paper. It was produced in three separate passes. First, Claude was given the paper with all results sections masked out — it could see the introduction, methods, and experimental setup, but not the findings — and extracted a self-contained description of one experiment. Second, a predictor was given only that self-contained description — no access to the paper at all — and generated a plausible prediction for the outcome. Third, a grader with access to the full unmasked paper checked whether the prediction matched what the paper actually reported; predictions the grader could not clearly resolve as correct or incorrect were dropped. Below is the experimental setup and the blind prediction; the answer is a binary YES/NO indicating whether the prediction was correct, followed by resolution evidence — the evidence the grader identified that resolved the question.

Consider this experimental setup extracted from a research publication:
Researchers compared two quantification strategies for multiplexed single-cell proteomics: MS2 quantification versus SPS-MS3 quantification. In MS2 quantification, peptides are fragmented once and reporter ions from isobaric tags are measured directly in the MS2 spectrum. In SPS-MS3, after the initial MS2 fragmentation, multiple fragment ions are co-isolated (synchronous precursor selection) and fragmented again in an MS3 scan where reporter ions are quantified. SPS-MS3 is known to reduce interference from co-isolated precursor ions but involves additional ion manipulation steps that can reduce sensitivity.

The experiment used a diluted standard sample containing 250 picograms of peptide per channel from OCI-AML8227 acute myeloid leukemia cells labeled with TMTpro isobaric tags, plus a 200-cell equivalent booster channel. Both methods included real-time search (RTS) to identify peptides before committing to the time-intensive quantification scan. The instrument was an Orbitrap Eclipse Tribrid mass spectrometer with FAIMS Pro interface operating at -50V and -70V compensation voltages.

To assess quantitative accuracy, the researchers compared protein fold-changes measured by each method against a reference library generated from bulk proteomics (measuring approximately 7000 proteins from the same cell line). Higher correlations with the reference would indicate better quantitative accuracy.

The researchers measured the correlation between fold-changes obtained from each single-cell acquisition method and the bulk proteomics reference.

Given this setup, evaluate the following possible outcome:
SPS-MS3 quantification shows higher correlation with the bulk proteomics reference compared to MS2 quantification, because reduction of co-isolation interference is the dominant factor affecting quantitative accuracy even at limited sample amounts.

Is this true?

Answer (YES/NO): YES